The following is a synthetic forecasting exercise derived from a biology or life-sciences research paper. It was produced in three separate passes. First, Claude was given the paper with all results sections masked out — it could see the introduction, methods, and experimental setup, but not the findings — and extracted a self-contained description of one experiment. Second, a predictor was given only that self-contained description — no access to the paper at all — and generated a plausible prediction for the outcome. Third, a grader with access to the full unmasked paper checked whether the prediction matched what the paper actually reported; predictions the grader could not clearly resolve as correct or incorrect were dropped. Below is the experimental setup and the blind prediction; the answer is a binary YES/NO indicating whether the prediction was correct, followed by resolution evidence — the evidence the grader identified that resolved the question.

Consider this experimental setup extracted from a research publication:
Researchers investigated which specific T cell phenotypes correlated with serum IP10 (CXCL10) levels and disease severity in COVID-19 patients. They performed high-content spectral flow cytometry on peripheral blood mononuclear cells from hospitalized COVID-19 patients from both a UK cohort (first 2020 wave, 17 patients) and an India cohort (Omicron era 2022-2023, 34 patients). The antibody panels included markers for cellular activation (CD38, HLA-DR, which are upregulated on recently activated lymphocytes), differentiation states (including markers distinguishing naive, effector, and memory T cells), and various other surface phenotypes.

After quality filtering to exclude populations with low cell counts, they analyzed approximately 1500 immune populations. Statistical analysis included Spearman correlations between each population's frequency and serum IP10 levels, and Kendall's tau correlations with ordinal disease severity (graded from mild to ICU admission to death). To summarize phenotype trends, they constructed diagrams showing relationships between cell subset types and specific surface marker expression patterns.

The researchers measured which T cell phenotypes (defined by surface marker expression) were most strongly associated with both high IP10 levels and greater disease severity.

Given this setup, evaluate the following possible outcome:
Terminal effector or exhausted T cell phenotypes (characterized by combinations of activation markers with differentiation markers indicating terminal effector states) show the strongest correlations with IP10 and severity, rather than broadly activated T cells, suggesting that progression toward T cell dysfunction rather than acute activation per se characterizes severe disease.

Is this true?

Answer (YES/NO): NO